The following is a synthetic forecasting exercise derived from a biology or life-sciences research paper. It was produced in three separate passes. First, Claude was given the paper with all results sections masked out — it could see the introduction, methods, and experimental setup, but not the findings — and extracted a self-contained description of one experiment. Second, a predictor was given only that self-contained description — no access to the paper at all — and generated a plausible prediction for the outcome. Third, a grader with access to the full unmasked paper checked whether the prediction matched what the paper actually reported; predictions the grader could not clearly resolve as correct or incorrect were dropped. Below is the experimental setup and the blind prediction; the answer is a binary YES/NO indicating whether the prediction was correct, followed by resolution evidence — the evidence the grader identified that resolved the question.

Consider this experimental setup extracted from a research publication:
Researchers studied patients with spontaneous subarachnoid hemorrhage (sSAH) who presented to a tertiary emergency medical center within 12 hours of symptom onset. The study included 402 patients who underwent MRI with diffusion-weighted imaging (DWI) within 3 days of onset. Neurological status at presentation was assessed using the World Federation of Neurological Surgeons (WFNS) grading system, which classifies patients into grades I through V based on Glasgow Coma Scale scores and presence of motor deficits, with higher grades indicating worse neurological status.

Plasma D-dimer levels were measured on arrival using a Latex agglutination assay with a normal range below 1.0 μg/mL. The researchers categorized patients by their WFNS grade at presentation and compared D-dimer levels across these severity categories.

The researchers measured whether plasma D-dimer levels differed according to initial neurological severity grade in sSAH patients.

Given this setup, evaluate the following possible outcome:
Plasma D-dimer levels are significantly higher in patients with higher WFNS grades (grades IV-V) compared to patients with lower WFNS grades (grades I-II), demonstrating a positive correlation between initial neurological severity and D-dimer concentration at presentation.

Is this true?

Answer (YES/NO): YES